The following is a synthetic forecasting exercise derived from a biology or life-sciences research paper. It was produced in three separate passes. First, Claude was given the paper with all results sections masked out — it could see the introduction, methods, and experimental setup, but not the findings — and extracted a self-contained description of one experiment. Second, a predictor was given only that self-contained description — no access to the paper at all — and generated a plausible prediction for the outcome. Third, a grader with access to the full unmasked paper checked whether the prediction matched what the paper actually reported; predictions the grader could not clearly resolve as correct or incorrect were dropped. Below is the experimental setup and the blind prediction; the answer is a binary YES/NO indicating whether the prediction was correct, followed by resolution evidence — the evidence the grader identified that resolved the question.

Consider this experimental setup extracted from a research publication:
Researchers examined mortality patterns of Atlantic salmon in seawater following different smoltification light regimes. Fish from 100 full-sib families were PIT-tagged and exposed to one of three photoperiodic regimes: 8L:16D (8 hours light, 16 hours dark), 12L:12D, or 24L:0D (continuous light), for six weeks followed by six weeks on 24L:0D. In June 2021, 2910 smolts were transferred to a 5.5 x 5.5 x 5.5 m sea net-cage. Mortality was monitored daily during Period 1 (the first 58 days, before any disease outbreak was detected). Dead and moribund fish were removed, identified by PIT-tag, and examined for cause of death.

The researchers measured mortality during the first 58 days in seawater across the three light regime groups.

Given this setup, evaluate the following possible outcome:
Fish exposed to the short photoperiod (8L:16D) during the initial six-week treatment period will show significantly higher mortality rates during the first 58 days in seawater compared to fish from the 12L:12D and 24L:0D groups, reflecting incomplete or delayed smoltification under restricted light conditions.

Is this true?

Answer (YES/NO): NO